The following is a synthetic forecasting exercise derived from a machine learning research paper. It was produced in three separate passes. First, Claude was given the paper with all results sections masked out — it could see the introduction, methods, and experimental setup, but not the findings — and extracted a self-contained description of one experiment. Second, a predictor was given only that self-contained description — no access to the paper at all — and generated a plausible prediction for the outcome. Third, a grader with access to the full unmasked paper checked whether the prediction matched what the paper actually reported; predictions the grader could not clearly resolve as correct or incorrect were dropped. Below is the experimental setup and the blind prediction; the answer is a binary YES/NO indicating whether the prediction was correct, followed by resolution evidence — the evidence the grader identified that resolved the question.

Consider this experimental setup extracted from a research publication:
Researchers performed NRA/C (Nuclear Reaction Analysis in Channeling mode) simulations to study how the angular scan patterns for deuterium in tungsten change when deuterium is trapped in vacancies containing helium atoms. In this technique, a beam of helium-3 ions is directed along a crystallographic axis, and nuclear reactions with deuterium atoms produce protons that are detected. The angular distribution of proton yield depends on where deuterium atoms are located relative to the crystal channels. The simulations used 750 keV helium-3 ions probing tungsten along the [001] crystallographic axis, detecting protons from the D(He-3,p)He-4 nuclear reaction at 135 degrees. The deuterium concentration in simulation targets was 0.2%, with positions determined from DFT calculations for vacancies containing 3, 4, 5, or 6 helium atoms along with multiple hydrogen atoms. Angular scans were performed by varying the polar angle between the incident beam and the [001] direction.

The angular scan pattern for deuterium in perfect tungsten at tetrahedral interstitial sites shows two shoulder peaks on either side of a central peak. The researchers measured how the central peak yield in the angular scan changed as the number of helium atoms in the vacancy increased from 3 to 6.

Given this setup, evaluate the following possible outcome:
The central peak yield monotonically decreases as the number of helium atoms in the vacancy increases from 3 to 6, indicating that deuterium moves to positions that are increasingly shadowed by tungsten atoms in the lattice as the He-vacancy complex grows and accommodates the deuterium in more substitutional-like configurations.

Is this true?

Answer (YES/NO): NO